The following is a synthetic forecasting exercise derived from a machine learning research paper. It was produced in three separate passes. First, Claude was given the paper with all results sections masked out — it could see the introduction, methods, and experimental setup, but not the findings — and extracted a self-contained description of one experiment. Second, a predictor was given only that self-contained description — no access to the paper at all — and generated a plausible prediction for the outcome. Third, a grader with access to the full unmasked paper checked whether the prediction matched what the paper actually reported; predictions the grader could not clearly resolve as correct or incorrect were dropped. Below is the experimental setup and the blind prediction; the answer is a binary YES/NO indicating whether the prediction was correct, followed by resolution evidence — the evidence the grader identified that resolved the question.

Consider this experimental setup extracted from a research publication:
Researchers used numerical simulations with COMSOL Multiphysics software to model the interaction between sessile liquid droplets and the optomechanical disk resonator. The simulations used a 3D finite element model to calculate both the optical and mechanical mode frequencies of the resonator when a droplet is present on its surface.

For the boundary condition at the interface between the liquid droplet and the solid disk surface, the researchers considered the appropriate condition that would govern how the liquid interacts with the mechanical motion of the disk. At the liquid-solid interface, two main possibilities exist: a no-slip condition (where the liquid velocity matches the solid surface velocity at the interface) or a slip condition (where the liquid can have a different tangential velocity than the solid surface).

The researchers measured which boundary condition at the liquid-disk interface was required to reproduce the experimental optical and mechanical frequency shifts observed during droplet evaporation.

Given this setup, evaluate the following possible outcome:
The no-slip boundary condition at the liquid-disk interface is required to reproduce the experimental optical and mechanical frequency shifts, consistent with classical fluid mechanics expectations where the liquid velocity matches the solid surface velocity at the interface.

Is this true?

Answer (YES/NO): YES